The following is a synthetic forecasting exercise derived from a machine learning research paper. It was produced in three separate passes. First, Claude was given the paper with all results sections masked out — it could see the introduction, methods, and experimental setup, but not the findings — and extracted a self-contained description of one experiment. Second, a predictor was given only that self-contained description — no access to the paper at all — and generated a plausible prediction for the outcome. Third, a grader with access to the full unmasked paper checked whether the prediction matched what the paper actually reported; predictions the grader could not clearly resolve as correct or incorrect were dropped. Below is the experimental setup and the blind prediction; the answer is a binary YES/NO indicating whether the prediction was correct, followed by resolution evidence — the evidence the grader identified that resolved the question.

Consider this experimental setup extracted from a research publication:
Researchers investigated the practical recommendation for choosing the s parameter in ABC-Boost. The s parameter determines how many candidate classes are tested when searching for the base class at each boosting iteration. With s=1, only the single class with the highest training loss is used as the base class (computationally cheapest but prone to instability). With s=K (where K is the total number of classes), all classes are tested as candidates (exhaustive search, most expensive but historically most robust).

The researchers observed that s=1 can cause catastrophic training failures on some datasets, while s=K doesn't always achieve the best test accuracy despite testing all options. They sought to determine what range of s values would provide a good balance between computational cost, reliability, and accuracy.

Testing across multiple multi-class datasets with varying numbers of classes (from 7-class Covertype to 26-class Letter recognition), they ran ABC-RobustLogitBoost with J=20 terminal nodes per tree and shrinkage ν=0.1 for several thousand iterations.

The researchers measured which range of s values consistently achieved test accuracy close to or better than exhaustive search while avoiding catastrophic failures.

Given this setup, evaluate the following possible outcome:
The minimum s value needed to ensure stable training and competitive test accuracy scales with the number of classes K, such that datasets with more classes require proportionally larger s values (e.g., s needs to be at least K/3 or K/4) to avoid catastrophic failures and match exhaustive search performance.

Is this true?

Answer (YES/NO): NO